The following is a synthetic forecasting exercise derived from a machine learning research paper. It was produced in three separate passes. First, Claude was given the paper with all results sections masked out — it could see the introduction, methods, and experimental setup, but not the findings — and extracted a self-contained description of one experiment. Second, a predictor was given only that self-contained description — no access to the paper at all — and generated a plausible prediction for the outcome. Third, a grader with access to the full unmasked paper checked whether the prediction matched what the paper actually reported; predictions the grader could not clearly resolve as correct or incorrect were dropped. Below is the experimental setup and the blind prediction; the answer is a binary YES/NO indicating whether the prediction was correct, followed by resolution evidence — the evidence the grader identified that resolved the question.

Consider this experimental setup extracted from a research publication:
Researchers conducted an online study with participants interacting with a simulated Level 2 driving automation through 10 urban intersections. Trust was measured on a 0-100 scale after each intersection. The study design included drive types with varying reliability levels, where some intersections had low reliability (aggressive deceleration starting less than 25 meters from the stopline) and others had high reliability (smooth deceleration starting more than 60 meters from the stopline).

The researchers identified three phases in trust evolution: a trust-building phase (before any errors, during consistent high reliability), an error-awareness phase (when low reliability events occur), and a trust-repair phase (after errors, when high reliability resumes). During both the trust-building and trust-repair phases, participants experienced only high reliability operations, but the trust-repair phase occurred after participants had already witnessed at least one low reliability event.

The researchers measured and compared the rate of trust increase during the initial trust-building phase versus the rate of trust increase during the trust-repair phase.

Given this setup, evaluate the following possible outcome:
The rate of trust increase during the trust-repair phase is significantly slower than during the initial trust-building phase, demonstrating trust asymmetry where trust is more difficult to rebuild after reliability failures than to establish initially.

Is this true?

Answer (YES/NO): YES